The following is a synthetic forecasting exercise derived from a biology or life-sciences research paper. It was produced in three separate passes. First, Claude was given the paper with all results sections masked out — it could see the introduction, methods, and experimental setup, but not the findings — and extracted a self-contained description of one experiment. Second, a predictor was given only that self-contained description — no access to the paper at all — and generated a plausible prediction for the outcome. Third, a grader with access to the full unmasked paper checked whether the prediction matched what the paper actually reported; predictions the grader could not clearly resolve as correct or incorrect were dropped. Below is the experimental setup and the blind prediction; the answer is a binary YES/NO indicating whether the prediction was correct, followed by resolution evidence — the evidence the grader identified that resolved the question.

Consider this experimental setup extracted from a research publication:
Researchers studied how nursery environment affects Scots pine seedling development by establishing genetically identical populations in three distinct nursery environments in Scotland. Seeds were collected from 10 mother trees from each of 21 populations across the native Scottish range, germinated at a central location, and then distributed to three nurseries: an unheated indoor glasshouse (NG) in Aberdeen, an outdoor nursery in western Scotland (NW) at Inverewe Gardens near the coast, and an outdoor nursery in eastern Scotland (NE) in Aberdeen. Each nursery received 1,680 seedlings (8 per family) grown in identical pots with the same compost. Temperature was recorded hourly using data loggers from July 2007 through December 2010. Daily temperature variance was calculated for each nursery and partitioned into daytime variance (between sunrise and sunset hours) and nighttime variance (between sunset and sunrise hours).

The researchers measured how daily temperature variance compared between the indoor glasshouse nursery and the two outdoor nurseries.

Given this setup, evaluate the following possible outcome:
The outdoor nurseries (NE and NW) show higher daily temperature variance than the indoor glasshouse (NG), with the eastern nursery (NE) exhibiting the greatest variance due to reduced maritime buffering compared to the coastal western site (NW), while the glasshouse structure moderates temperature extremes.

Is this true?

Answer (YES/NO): NO